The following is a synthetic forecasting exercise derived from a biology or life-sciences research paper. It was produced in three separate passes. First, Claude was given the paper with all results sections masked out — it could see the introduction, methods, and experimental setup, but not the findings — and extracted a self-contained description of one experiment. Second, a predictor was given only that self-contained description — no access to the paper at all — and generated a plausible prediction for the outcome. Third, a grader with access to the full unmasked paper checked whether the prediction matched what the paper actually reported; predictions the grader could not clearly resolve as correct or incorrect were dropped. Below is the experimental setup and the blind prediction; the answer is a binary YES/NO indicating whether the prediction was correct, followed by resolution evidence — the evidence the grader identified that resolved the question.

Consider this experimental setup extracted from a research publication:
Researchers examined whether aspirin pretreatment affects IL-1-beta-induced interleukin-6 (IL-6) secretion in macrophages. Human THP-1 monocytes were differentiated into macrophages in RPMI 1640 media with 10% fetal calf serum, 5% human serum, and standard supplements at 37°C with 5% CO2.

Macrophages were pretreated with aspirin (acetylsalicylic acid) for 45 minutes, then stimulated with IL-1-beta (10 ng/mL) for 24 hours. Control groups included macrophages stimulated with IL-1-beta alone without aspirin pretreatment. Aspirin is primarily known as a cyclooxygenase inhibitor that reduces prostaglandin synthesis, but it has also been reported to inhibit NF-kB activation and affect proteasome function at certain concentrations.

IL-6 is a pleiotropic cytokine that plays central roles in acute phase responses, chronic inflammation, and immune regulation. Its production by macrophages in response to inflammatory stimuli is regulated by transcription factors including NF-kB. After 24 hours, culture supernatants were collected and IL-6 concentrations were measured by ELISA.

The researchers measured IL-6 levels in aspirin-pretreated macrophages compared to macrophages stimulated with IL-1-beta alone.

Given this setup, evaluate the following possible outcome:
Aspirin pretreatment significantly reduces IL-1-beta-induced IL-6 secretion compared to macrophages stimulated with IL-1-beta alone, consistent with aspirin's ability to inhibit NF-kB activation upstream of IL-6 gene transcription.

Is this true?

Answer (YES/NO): YES